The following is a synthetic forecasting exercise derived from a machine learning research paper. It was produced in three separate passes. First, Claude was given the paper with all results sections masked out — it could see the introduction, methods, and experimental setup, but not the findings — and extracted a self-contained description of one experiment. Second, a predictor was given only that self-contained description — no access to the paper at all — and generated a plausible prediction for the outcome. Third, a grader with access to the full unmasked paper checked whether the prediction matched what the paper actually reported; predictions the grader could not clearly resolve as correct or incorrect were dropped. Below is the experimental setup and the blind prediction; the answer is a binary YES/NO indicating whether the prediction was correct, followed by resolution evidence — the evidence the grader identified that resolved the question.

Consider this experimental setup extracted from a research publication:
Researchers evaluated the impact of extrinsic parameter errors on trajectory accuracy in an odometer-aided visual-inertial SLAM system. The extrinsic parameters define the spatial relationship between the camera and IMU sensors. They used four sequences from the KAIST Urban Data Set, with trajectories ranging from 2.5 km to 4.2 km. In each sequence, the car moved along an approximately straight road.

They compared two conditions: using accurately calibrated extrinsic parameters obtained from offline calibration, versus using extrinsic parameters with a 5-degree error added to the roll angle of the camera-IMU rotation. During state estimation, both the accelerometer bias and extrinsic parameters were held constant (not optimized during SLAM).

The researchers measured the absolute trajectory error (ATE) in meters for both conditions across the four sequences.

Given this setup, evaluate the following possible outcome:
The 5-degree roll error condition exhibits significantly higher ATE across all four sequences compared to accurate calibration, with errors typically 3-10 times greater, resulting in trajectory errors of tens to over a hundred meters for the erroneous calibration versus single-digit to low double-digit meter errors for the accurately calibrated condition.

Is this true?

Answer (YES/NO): NO